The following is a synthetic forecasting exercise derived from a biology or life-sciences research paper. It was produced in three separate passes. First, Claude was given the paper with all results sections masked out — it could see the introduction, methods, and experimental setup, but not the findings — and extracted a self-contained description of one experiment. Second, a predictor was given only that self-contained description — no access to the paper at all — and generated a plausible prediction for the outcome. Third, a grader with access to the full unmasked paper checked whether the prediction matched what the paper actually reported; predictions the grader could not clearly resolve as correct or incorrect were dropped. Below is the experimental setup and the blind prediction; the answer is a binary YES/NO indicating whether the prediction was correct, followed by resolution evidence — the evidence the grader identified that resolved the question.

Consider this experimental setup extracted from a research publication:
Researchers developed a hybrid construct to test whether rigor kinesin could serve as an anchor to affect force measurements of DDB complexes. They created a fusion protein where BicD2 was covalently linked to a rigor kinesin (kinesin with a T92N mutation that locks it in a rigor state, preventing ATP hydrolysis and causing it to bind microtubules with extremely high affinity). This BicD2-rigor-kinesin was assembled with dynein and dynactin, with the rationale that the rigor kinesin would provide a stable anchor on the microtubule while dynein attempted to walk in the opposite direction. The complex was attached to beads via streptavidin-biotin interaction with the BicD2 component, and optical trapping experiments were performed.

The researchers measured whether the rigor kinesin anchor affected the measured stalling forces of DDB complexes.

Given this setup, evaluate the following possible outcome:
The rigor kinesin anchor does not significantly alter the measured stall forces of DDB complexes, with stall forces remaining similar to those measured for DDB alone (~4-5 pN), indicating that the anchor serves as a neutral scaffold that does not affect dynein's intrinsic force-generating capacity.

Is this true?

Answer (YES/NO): NO